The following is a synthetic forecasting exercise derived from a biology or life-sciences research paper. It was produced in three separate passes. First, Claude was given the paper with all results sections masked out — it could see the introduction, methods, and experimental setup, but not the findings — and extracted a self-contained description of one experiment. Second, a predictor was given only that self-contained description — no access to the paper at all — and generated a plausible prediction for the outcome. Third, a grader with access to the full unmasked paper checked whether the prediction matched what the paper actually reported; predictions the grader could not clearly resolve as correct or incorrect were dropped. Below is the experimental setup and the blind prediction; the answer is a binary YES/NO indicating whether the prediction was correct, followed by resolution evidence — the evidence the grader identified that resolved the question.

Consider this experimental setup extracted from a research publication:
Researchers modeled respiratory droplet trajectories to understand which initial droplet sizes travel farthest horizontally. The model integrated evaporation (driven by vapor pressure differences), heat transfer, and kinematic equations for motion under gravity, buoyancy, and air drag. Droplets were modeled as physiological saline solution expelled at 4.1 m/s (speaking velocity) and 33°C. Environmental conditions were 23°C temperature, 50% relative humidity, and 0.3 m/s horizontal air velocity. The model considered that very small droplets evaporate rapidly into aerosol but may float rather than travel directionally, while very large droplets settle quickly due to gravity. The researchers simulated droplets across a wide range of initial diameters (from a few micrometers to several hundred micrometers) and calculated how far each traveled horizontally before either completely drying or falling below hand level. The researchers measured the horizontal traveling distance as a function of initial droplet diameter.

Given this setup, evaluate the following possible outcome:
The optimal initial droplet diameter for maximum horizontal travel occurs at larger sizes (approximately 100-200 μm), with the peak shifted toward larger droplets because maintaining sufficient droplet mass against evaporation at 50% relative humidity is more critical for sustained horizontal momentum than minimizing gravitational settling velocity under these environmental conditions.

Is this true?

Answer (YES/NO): NO